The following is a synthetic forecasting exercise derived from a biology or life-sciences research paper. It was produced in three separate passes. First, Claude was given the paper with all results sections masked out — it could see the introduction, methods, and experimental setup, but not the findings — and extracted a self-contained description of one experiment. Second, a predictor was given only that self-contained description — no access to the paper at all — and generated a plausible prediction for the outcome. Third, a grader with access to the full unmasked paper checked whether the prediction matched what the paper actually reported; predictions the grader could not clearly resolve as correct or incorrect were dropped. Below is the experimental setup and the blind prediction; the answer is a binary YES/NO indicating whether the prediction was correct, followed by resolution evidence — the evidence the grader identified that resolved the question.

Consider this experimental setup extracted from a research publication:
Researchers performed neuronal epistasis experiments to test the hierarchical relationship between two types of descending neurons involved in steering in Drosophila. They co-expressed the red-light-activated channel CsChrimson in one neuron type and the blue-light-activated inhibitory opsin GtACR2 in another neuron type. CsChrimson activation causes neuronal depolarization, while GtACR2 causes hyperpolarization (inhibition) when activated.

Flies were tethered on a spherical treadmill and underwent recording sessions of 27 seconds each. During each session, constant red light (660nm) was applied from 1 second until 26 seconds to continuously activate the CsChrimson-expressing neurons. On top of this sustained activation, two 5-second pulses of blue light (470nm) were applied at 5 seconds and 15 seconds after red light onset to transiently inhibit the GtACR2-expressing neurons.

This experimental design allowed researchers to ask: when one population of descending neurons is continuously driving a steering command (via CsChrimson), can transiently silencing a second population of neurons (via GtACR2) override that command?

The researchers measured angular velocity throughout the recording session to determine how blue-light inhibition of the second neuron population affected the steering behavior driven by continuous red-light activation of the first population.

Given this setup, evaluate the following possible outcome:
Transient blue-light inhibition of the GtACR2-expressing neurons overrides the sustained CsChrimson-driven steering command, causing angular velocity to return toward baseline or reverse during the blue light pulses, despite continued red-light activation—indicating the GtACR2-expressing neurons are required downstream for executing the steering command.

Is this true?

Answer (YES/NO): YES